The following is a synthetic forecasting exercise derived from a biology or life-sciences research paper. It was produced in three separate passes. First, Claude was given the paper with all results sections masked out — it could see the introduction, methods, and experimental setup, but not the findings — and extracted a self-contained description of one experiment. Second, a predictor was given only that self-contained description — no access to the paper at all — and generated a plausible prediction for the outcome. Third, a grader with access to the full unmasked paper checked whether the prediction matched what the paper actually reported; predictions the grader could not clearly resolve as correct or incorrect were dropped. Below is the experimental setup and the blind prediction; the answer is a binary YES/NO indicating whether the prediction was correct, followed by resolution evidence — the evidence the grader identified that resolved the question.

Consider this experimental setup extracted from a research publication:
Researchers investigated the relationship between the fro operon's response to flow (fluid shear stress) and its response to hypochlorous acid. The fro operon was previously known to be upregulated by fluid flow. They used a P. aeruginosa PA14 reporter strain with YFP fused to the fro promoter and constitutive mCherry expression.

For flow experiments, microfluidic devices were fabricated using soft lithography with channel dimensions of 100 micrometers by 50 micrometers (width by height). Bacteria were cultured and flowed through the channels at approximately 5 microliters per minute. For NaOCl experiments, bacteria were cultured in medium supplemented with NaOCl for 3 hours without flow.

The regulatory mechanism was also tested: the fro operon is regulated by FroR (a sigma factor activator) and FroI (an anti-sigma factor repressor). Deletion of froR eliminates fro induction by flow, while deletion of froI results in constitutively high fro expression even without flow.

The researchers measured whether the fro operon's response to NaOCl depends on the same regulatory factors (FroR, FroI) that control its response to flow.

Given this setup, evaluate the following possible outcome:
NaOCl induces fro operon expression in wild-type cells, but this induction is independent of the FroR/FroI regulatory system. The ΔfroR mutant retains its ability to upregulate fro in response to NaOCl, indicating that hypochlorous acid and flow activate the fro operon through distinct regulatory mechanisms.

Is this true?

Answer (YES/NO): NO